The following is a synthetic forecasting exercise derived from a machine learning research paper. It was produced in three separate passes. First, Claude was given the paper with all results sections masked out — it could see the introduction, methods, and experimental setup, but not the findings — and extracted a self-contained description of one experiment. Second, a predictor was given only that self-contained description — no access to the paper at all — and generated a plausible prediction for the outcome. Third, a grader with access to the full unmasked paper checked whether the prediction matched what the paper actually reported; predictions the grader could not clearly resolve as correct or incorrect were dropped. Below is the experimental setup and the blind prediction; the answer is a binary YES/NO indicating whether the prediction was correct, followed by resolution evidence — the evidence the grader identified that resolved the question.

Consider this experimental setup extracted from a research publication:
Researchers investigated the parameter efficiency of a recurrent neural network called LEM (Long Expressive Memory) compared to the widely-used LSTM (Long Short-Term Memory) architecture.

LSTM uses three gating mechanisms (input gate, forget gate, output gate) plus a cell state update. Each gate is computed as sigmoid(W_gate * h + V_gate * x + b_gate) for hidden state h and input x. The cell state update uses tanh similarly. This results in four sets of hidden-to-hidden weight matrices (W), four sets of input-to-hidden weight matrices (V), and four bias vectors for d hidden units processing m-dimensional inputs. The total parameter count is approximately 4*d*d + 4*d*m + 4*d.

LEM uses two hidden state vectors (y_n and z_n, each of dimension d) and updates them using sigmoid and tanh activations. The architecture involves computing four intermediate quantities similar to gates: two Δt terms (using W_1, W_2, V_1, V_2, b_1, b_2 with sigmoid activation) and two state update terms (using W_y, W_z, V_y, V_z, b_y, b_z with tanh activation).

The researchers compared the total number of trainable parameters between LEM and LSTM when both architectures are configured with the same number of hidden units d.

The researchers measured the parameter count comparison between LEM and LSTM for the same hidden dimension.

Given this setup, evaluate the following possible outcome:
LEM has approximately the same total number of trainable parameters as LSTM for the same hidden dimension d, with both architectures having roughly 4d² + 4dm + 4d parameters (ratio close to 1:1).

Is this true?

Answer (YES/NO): YES